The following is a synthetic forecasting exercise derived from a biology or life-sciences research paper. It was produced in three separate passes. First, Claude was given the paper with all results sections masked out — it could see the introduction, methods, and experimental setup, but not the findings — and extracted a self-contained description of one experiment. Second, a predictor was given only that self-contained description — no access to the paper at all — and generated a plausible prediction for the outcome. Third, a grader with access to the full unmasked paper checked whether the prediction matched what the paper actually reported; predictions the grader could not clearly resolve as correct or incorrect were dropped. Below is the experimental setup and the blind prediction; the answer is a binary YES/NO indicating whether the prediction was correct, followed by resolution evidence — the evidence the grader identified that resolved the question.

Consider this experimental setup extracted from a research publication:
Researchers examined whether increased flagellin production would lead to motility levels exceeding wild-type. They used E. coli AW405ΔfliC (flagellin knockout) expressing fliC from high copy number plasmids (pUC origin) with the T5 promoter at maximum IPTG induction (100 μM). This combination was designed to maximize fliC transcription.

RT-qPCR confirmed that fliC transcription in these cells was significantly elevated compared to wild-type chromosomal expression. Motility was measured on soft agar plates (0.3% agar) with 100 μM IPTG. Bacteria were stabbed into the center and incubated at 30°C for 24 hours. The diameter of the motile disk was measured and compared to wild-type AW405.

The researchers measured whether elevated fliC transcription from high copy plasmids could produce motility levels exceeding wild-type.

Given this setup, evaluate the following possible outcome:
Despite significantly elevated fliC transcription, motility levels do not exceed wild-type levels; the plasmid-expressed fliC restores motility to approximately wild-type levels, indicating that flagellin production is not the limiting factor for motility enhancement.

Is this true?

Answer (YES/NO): NO